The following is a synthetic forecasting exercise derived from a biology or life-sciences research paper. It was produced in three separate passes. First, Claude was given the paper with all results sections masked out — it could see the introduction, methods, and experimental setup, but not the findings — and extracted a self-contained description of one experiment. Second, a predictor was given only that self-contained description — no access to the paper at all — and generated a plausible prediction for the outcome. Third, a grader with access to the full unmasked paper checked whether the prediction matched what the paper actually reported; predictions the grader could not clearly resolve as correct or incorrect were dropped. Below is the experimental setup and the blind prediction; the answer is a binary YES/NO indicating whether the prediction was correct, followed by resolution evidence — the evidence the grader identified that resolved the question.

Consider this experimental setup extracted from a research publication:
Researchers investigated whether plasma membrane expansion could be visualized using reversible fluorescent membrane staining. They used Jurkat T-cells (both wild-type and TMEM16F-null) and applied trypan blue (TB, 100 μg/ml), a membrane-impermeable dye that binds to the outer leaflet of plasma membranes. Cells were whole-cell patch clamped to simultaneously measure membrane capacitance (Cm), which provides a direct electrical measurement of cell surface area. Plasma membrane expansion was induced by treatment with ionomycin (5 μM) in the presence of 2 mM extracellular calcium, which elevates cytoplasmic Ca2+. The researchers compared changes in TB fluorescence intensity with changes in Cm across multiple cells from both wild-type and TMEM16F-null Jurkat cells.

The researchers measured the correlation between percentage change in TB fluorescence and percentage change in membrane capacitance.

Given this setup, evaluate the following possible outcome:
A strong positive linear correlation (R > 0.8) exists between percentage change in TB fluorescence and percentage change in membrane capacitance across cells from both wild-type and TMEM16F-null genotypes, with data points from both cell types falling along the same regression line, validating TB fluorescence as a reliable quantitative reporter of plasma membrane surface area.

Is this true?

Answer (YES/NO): YES